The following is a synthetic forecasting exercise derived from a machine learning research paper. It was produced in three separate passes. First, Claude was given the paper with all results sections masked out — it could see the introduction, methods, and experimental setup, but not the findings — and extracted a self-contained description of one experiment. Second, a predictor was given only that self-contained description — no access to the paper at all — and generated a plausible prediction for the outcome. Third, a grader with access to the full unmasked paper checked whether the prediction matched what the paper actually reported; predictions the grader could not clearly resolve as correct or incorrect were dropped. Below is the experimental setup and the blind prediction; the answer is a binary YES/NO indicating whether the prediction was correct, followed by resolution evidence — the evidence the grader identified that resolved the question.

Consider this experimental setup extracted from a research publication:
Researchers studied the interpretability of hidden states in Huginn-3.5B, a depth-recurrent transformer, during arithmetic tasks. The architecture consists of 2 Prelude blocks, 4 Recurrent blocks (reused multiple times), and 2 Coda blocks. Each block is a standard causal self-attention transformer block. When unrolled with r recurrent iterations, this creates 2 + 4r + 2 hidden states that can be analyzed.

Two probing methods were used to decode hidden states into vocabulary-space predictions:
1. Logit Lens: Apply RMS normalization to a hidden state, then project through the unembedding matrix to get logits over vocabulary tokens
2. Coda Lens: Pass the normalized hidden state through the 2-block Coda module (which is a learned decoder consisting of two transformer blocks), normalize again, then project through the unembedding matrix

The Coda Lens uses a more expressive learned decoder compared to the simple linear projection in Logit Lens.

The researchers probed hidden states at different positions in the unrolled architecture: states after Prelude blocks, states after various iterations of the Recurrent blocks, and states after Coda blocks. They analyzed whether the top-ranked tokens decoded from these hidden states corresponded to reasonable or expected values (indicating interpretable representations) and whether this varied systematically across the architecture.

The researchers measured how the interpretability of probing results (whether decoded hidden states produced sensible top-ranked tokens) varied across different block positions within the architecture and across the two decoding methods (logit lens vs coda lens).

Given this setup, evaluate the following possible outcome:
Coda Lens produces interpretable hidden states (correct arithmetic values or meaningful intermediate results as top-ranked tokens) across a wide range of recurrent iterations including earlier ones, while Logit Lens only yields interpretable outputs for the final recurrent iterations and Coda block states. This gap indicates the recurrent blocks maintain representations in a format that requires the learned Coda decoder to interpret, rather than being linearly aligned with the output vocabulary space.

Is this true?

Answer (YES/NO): NO